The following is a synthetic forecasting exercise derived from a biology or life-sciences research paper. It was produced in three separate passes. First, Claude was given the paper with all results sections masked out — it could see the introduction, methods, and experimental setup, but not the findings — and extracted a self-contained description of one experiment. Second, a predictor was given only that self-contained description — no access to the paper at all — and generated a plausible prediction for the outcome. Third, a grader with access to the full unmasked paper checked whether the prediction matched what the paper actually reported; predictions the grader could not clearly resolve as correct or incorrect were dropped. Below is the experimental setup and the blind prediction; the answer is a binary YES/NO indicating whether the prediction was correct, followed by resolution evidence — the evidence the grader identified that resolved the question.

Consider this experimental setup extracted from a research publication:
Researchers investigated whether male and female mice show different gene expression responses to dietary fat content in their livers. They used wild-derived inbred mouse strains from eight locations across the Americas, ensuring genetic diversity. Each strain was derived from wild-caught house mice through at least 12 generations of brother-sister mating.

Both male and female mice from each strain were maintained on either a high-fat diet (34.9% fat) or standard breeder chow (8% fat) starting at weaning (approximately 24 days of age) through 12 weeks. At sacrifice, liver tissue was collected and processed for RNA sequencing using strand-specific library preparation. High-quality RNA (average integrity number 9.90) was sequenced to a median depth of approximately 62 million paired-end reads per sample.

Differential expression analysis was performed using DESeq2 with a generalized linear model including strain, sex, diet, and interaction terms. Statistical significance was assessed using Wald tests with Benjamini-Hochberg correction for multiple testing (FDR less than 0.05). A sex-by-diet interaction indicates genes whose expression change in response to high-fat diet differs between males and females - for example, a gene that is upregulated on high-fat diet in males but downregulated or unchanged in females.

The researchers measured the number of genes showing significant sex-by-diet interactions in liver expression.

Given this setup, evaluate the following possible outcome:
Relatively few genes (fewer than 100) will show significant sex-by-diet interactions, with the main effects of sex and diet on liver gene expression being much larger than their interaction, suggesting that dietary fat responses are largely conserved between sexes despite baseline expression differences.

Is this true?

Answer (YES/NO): YES